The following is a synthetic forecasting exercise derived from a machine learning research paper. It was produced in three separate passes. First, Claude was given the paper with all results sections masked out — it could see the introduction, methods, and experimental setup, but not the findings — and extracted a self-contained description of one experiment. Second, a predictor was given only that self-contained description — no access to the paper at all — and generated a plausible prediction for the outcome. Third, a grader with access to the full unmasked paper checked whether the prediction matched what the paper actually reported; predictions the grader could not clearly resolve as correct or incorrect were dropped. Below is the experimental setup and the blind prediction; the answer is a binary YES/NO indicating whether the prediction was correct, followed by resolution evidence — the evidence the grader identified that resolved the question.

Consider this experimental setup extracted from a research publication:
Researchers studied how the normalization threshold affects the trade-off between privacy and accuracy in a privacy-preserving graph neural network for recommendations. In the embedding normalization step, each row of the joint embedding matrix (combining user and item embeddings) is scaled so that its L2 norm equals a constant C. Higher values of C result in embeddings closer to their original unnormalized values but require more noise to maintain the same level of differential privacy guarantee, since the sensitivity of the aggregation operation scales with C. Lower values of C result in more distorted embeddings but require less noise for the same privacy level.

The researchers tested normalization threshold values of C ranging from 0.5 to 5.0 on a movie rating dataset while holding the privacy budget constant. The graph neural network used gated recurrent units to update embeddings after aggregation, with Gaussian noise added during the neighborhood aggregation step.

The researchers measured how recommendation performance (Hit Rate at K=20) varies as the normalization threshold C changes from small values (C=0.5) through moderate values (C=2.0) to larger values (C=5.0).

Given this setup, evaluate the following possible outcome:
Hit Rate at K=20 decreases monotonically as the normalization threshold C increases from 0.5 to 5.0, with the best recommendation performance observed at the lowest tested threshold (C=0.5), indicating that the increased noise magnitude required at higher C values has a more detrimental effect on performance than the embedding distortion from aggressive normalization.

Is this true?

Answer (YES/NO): YES